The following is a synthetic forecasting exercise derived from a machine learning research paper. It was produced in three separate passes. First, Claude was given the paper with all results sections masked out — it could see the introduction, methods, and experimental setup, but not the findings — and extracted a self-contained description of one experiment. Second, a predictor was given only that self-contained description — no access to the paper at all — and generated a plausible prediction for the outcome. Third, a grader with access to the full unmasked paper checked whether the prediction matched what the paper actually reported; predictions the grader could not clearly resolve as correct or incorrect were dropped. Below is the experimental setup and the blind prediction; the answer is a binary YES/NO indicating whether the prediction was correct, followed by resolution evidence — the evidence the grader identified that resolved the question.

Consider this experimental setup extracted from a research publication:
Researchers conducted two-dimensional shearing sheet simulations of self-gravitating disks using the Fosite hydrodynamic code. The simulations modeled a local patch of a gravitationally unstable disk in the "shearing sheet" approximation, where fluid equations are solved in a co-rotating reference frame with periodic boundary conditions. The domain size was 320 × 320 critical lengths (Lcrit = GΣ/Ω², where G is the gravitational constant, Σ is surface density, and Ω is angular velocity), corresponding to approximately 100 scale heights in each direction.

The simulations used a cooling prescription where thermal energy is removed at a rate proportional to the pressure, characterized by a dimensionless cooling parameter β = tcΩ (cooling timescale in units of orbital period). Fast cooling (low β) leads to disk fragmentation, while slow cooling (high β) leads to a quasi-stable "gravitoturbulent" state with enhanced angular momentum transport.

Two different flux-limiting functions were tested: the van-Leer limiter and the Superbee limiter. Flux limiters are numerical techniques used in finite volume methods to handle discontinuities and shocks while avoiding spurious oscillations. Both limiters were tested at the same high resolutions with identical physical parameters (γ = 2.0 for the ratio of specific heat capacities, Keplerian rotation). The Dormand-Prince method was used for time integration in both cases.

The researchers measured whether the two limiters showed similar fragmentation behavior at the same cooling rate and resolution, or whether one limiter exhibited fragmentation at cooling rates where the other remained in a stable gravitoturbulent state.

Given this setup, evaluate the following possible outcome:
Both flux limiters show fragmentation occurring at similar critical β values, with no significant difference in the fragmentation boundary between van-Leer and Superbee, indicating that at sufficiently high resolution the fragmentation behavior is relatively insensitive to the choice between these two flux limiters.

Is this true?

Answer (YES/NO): YES